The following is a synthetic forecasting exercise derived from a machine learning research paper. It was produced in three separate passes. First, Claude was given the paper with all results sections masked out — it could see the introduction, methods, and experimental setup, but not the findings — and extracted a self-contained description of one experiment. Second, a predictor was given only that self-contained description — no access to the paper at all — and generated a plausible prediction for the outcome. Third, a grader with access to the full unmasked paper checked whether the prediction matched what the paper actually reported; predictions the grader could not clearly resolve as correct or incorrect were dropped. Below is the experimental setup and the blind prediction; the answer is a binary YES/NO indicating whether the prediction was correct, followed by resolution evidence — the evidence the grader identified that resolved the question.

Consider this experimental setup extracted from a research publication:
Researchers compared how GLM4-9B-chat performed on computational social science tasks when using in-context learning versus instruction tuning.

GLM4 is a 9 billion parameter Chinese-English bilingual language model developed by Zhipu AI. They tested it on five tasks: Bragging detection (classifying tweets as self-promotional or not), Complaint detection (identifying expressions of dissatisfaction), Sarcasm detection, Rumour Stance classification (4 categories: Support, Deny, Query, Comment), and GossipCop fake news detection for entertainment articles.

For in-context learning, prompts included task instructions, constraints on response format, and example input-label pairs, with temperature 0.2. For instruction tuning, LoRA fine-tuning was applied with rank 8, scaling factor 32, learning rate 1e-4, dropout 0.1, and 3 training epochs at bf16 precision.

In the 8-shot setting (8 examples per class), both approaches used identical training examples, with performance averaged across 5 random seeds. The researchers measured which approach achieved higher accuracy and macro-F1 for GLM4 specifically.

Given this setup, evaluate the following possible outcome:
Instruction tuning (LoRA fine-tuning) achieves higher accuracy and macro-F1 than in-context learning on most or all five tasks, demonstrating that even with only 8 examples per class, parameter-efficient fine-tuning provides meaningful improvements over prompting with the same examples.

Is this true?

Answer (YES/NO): NO